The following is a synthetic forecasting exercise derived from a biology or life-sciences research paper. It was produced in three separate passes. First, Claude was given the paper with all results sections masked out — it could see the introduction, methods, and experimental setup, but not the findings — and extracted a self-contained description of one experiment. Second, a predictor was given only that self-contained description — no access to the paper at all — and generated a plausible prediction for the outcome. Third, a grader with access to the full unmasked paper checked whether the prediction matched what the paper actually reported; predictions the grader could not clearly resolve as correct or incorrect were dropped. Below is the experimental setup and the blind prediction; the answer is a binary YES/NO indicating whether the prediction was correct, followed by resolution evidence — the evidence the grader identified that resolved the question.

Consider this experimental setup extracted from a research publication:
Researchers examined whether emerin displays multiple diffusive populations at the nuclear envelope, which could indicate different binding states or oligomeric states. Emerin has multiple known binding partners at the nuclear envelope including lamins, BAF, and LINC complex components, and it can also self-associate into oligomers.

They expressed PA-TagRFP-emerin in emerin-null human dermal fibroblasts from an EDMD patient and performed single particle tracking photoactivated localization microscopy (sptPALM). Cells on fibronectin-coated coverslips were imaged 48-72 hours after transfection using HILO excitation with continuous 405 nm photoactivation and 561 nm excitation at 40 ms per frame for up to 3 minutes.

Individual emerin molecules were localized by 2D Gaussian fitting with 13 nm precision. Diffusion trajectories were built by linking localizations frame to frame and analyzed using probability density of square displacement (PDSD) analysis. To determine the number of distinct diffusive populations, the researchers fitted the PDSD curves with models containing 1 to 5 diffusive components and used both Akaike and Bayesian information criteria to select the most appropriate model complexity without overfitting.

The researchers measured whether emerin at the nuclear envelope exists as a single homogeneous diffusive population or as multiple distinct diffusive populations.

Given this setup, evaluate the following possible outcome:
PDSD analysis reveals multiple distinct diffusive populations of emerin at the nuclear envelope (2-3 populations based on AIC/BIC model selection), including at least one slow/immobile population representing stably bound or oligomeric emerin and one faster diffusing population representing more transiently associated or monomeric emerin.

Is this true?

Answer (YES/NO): NO